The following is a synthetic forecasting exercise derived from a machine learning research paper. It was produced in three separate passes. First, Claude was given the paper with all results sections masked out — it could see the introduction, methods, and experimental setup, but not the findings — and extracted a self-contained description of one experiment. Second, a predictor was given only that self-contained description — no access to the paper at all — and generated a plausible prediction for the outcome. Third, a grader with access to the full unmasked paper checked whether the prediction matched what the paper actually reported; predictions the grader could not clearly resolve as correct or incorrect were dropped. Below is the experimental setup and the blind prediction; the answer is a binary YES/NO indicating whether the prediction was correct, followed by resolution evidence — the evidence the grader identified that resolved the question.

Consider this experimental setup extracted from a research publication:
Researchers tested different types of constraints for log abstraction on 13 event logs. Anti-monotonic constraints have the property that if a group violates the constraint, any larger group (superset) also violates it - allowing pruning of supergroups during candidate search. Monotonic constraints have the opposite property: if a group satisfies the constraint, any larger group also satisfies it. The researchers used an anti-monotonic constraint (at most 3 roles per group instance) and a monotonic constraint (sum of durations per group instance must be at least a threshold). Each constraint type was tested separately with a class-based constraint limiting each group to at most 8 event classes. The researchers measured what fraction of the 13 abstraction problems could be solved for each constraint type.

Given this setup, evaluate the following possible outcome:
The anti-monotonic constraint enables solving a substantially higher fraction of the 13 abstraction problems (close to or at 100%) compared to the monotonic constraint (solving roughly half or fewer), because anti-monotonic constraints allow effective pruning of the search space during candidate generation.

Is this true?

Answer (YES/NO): YES